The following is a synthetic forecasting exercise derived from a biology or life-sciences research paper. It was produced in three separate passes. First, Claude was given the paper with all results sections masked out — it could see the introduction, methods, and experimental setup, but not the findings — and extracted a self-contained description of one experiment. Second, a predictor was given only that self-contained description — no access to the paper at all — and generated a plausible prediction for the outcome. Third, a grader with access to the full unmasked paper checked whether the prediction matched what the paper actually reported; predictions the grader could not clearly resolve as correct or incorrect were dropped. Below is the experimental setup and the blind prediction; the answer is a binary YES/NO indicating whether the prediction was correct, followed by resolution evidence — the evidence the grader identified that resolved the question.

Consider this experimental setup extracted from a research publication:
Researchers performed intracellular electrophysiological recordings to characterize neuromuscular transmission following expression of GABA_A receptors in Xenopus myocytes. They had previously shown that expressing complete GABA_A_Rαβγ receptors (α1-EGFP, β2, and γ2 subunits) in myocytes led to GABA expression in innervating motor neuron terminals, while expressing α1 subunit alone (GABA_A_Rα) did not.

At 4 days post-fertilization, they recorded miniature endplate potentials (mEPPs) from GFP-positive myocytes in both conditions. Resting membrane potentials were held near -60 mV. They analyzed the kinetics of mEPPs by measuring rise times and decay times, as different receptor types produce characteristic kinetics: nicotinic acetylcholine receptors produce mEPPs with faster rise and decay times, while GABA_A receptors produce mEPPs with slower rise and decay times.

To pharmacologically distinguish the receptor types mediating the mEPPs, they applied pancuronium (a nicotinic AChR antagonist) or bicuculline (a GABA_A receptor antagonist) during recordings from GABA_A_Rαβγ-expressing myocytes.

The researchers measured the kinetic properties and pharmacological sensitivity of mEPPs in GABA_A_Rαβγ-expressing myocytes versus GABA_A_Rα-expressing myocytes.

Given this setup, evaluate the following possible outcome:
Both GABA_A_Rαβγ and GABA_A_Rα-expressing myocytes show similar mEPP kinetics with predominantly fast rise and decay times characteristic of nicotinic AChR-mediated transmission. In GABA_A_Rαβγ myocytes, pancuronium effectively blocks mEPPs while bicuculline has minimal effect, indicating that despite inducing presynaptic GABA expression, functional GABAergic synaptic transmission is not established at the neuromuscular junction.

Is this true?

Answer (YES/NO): NO